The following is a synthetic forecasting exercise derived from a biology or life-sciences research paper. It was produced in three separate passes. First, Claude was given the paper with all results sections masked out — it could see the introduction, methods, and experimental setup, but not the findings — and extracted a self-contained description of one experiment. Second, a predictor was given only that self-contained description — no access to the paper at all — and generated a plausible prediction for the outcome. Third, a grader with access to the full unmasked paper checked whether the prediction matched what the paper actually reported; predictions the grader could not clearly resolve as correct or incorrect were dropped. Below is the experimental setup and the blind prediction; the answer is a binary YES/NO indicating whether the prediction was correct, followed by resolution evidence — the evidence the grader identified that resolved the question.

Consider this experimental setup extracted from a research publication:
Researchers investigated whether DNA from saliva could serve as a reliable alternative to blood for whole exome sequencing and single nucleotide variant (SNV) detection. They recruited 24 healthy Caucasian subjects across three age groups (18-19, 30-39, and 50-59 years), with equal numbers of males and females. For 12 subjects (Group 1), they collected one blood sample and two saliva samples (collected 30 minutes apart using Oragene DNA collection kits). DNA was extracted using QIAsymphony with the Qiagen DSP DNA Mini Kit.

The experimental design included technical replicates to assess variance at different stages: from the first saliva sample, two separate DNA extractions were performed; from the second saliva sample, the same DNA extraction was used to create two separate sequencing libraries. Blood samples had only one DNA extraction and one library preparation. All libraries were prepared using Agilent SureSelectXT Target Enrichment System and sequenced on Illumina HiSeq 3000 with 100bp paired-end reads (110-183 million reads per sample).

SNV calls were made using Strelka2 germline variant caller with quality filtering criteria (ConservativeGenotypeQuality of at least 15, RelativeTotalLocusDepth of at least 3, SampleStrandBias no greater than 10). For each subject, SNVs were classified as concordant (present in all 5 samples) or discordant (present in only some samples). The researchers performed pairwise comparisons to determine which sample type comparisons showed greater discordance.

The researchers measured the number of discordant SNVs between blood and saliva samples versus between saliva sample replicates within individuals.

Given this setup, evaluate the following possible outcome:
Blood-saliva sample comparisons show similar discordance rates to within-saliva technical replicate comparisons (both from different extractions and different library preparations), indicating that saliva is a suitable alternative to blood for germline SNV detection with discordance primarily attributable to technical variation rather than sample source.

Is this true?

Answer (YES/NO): YES